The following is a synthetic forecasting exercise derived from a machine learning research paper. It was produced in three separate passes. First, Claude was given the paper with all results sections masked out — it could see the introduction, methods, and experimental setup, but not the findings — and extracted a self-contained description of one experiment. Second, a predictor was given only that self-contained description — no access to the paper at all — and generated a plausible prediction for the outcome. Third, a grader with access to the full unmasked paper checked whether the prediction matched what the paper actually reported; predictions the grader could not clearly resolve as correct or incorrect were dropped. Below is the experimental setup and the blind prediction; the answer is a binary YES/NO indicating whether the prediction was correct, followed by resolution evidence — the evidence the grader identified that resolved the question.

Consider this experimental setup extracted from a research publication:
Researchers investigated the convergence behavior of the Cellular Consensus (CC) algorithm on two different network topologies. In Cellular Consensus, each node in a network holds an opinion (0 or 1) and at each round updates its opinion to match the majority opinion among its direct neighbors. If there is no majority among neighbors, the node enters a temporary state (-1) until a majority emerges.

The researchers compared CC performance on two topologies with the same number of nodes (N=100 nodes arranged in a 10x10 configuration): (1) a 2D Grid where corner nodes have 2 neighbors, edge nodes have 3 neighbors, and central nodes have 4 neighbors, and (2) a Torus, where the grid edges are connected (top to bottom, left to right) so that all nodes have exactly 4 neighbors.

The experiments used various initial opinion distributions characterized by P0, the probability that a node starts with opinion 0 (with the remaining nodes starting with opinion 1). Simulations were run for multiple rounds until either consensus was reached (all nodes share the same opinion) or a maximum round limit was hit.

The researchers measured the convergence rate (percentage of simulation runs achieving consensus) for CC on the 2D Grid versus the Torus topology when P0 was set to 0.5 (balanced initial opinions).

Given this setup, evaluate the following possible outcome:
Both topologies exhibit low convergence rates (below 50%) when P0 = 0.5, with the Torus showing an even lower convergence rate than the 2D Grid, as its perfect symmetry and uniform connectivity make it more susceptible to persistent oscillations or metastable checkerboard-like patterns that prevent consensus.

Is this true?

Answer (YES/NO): NO